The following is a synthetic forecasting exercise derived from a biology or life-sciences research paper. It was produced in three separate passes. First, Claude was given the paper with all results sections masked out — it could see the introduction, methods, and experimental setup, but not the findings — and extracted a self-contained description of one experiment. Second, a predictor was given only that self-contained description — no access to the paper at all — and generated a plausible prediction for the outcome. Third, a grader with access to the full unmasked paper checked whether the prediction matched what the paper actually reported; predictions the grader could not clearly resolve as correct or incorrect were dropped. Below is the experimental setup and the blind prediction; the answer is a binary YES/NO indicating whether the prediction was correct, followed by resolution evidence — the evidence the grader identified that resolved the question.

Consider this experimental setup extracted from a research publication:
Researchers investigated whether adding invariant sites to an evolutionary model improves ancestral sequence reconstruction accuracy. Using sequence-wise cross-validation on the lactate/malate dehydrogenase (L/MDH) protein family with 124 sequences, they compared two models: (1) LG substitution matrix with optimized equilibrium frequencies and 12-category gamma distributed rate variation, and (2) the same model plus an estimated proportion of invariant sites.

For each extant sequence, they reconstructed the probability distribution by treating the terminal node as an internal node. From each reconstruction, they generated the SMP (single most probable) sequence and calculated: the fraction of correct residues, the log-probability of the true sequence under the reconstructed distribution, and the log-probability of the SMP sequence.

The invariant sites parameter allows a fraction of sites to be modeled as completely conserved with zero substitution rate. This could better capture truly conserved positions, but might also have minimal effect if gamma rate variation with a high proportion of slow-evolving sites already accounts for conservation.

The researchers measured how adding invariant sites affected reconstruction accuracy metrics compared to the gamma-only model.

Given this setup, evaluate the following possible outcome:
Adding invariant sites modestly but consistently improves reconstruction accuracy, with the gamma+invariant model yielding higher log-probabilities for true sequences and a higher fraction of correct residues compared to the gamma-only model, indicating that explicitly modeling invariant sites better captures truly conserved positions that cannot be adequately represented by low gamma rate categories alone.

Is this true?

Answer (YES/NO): NO